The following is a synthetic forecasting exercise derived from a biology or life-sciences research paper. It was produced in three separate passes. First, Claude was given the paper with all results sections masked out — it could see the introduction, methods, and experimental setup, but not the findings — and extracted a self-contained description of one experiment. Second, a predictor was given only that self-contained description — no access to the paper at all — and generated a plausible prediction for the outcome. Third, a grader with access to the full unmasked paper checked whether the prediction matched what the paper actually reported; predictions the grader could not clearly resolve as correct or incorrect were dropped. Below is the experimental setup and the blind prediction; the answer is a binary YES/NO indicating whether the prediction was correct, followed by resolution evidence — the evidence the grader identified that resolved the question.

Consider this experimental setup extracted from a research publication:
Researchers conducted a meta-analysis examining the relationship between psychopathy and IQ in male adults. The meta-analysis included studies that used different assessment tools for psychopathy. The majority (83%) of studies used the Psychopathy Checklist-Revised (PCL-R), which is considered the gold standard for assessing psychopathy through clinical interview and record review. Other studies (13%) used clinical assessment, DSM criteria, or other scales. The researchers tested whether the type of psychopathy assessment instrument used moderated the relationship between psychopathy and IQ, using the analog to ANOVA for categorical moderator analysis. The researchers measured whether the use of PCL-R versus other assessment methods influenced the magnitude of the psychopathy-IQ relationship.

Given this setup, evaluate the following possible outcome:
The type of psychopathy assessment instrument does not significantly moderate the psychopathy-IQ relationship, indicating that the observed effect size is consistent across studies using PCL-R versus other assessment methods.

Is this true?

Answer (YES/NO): NO